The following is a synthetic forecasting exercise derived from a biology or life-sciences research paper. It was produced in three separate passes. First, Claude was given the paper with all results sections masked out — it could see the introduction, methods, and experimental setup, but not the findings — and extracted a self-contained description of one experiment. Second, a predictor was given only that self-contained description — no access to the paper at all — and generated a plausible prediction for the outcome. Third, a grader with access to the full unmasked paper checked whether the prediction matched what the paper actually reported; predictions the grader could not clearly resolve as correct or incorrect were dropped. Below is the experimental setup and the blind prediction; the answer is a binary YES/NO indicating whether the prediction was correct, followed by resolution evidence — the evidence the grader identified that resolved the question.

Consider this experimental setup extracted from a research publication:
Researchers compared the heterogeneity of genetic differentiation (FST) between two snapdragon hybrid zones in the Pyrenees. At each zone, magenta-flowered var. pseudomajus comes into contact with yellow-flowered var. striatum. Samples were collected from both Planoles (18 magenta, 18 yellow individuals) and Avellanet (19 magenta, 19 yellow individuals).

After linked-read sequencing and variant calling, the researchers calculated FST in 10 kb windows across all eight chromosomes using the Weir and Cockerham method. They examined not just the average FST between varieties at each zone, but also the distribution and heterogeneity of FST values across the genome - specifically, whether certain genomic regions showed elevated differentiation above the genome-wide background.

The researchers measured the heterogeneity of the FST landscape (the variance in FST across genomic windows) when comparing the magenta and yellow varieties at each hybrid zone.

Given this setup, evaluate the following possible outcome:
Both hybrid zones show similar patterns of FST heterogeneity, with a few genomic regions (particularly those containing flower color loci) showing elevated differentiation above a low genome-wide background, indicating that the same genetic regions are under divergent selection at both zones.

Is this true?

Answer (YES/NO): NO